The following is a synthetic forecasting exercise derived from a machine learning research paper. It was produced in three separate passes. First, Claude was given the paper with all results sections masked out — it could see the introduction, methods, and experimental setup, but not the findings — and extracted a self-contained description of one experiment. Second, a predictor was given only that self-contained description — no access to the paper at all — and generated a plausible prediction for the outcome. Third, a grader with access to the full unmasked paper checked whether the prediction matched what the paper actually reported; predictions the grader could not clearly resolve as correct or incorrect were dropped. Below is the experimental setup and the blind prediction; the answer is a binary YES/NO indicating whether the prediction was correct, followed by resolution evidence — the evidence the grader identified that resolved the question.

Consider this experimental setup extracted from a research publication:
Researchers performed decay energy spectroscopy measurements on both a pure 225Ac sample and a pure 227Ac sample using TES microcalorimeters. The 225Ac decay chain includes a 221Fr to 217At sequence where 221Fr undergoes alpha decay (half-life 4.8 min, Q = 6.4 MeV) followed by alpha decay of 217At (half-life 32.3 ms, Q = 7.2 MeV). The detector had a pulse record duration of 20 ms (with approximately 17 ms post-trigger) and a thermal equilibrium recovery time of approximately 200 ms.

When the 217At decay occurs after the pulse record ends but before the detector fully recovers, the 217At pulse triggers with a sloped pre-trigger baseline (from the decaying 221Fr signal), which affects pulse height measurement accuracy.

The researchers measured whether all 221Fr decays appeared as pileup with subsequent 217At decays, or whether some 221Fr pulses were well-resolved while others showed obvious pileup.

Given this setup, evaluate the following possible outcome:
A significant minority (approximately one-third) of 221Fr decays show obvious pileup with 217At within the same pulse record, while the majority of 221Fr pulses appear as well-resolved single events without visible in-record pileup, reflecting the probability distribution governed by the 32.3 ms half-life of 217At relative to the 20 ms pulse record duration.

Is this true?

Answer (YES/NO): YES